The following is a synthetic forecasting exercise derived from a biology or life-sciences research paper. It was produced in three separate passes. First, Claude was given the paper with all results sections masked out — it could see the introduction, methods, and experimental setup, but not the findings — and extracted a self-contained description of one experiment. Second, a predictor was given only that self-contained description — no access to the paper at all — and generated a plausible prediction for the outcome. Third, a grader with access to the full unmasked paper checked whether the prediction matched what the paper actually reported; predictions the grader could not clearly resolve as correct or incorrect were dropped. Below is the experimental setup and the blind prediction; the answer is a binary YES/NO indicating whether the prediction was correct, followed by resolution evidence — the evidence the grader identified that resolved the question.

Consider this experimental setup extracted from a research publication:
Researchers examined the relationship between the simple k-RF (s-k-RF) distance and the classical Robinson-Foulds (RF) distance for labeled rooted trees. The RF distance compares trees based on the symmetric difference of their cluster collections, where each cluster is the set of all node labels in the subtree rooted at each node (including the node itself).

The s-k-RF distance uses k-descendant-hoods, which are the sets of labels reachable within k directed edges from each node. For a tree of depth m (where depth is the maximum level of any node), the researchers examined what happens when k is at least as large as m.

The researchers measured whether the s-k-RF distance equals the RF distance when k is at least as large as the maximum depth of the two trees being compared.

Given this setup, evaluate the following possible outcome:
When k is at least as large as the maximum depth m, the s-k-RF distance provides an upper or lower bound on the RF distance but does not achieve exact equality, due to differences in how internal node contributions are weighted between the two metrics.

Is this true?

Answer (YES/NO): NO